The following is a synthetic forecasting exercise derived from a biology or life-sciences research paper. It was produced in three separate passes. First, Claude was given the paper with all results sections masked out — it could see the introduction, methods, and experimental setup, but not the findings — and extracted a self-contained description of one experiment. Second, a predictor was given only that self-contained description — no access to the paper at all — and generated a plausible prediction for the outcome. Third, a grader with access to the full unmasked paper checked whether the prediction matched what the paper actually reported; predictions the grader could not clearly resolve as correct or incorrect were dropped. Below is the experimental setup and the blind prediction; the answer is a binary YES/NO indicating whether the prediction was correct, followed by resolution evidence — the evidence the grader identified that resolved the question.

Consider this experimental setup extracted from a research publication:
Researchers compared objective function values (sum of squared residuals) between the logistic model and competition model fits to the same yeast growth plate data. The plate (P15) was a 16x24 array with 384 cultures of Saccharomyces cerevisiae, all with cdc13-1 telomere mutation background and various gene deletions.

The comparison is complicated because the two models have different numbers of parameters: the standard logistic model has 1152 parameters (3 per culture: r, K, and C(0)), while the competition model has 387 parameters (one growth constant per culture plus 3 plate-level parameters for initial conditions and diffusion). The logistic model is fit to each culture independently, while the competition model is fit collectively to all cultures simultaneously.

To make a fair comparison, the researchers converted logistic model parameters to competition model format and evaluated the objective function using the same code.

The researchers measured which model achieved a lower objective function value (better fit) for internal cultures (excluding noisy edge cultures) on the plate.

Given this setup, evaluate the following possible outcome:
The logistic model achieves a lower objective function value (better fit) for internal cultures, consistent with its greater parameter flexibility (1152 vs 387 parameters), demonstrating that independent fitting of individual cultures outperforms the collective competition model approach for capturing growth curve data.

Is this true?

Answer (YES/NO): YES